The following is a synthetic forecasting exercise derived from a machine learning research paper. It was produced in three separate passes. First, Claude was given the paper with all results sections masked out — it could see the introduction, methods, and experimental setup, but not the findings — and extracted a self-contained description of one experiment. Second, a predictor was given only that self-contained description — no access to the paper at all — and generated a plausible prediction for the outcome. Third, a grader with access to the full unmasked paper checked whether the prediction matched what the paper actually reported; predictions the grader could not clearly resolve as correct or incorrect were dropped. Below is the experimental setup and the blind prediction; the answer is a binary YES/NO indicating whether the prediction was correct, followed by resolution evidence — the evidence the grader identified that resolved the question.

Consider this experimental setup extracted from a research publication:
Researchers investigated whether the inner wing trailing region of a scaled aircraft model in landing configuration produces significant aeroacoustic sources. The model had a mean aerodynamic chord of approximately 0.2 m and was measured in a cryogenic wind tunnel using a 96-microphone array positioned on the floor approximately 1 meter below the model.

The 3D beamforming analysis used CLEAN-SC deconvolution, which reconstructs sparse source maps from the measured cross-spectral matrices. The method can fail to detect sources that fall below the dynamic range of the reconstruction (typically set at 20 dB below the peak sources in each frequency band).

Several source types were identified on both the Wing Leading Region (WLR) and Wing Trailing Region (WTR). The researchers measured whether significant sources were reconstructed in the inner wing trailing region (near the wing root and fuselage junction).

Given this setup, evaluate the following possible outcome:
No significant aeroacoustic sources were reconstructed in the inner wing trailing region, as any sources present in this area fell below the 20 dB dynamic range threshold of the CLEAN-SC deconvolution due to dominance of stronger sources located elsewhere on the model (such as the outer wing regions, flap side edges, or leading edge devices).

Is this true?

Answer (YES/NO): YES